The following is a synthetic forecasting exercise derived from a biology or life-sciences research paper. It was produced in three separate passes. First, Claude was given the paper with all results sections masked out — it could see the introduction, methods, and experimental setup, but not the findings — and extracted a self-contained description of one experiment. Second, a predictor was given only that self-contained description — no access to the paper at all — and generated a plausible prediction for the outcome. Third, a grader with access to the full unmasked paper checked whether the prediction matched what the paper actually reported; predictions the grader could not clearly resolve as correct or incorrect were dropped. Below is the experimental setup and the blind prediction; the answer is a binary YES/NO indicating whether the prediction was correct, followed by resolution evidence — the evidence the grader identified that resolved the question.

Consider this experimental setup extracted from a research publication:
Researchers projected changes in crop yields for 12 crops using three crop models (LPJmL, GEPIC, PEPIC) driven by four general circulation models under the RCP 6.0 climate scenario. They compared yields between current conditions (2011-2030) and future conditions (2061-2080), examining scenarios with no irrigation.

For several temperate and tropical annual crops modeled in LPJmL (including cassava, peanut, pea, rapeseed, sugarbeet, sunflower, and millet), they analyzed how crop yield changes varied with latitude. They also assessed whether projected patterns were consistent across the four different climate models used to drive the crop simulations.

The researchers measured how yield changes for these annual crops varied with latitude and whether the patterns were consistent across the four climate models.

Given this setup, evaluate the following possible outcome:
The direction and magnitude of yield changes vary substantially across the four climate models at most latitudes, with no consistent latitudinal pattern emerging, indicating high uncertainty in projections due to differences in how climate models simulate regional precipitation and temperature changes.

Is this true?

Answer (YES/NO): NO